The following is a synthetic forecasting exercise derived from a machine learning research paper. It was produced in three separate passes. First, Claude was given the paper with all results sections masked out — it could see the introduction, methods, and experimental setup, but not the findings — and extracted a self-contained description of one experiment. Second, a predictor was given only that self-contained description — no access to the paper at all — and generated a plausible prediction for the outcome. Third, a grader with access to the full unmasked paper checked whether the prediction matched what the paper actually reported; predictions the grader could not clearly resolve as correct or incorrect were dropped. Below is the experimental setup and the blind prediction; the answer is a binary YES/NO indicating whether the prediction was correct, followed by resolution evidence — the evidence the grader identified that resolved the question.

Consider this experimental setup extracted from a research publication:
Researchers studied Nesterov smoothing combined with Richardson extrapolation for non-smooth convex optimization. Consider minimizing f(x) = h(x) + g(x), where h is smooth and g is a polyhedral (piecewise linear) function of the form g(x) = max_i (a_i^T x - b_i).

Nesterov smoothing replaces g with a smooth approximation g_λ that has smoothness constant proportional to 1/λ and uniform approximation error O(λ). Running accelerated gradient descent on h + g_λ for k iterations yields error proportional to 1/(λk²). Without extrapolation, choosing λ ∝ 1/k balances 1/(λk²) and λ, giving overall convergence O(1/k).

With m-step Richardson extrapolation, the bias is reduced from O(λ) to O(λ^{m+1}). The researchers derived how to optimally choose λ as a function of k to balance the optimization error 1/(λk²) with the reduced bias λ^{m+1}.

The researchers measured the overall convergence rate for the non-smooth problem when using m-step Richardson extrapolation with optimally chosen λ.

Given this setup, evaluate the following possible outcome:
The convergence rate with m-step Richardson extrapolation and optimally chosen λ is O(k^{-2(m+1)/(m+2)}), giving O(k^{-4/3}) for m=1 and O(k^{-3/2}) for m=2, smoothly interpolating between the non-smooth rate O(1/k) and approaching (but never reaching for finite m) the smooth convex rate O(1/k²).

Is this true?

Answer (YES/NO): YES